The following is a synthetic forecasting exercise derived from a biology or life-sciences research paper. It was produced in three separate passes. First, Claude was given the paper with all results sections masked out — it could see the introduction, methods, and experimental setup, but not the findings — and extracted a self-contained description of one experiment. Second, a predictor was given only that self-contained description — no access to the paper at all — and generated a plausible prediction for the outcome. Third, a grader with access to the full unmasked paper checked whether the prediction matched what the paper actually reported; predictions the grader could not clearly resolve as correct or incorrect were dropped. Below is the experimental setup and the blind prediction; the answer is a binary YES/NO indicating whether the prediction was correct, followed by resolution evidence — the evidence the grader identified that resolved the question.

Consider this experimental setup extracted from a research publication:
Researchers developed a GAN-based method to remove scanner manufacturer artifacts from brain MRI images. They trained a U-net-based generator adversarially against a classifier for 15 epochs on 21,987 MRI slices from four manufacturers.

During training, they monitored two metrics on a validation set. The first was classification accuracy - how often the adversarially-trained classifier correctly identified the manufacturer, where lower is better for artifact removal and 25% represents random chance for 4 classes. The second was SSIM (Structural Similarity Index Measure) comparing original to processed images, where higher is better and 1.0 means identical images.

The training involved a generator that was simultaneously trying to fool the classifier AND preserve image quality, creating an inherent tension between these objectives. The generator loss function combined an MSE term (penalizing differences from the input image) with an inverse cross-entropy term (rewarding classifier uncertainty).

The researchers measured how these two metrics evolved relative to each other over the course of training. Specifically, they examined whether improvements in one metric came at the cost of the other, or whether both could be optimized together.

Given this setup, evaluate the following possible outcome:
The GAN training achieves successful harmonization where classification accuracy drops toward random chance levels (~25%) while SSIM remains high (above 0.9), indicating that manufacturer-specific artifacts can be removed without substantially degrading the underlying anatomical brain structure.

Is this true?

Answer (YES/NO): YES